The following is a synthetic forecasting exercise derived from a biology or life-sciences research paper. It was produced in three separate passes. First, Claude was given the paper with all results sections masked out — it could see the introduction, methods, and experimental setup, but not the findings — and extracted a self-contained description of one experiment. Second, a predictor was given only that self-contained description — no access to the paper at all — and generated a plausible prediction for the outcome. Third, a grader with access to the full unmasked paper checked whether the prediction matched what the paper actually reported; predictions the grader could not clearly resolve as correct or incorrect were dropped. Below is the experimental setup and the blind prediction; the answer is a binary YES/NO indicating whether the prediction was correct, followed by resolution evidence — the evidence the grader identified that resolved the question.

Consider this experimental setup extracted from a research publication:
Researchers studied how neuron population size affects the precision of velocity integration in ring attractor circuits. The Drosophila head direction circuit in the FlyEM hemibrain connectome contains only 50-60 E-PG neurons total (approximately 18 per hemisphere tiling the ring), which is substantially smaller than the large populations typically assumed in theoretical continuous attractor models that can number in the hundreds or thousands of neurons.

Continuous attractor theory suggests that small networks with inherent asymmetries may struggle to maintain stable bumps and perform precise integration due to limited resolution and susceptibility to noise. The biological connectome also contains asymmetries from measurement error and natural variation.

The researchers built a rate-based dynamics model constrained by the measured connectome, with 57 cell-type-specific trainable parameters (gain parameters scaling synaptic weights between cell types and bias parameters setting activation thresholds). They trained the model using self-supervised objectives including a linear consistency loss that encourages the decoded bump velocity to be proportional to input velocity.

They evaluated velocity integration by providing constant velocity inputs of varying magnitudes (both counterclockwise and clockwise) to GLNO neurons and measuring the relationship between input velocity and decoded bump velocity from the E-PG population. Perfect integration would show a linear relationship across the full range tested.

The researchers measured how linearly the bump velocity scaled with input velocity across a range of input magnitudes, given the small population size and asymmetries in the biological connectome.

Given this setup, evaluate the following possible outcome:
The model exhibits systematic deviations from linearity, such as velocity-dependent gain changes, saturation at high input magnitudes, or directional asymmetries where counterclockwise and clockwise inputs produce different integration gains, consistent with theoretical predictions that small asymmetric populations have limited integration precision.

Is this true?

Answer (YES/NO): NO